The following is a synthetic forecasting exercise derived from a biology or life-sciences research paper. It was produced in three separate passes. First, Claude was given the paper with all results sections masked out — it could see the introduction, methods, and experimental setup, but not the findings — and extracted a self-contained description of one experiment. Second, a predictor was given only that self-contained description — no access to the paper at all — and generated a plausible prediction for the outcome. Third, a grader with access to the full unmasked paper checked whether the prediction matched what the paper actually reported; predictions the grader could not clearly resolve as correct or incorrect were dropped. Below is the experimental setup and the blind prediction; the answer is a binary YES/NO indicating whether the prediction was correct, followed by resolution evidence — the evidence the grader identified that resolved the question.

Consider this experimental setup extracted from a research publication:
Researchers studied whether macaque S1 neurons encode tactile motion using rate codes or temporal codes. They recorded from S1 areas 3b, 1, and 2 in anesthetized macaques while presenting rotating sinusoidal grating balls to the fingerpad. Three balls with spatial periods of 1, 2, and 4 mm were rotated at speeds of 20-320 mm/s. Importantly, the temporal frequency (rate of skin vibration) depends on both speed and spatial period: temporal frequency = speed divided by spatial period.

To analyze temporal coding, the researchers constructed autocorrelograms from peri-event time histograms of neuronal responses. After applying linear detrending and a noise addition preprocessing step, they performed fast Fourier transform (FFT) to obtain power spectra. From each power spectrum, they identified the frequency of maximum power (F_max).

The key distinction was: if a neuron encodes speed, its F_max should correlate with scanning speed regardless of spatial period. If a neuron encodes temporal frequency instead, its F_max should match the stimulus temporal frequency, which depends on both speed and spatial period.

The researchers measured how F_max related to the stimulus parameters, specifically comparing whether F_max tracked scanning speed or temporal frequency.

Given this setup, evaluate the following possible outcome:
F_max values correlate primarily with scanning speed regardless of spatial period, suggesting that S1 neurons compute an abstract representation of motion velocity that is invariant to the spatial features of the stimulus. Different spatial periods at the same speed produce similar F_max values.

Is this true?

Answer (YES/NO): NO